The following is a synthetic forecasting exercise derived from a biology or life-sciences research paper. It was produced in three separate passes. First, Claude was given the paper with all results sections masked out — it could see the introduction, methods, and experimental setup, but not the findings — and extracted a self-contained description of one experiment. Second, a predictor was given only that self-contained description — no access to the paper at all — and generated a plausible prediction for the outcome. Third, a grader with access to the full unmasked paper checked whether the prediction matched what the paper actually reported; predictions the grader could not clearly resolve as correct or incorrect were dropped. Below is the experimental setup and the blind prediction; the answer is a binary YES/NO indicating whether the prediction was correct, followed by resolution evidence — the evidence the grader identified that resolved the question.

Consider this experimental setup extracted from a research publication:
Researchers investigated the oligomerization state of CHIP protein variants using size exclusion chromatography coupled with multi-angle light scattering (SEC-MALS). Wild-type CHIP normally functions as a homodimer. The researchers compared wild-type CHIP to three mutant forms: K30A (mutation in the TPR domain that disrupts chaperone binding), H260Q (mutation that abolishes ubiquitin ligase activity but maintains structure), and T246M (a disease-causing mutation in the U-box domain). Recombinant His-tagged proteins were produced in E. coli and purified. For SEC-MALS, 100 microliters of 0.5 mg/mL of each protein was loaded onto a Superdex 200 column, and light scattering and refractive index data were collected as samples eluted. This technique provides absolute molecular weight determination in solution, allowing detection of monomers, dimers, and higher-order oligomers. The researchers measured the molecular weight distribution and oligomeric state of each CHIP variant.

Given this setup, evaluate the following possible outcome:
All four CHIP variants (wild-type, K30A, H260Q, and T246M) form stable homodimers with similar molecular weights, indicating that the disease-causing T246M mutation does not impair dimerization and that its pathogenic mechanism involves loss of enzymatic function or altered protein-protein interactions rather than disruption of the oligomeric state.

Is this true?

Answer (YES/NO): NO